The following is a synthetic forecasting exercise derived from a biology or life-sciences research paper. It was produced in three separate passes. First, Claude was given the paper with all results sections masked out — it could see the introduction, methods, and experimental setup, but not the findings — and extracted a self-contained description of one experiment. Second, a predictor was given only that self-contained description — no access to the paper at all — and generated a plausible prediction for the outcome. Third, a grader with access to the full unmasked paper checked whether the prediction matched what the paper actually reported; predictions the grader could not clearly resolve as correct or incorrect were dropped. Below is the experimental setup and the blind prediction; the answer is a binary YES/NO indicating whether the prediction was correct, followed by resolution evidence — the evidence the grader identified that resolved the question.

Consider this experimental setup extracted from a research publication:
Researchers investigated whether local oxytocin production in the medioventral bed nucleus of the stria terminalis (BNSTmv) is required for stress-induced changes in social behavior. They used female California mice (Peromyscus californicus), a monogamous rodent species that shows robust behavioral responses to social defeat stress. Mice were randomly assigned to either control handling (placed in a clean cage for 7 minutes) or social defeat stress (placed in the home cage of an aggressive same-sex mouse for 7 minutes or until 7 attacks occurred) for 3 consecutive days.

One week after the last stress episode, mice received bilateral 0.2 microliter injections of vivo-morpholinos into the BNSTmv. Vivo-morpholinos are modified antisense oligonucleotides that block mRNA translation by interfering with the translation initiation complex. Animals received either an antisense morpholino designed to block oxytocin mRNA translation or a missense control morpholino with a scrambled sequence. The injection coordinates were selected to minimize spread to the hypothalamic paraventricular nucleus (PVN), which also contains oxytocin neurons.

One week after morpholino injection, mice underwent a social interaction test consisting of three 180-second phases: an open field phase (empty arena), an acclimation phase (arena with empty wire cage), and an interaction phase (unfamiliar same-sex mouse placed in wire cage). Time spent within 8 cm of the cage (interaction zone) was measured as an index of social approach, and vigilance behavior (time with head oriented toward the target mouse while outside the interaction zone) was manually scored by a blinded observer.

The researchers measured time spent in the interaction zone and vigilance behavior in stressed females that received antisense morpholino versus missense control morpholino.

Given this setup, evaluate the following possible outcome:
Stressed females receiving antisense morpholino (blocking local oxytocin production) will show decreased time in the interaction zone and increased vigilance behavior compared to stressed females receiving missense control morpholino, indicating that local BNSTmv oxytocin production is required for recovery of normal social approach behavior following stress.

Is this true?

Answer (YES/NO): NO